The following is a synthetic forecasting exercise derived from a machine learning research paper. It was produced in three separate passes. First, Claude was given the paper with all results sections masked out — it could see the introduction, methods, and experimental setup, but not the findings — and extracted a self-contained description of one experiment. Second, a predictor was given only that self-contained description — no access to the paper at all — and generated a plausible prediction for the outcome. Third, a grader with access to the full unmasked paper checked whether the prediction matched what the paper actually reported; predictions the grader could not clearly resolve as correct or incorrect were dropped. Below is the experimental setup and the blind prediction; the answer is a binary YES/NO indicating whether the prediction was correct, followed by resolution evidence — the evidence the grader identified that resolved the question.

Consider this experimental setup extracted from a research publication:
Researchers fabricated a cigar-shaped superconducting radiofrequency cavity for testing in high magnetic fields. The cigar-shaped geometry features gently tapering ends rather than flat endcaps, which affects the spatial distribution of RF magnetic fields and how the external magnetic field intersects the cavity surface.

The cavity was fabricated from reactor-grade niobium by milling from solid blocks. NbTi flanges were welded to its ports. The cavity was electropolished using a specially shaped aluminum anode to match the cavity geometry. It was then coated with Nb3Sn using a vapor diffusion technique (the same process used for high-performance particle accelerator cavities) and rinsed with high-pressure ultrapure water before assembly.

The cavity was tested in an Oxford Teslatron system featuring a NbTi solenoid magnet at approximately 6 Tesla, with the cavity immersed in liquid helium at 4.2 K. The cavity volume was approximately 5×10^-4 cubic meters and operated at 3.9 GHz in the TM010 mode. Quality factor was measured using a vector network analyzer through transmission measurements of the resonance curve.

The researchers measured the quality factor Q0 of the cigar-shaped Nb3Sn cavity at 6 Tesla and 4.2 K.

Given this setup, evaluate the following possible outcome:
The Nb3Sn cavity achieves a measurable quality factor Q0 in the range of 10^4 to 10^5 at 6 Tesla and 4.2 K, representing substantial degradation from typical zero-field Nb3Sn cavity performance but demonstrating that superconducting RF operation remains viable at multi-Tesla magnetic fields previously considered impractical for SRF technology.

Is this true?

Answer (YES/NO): NO